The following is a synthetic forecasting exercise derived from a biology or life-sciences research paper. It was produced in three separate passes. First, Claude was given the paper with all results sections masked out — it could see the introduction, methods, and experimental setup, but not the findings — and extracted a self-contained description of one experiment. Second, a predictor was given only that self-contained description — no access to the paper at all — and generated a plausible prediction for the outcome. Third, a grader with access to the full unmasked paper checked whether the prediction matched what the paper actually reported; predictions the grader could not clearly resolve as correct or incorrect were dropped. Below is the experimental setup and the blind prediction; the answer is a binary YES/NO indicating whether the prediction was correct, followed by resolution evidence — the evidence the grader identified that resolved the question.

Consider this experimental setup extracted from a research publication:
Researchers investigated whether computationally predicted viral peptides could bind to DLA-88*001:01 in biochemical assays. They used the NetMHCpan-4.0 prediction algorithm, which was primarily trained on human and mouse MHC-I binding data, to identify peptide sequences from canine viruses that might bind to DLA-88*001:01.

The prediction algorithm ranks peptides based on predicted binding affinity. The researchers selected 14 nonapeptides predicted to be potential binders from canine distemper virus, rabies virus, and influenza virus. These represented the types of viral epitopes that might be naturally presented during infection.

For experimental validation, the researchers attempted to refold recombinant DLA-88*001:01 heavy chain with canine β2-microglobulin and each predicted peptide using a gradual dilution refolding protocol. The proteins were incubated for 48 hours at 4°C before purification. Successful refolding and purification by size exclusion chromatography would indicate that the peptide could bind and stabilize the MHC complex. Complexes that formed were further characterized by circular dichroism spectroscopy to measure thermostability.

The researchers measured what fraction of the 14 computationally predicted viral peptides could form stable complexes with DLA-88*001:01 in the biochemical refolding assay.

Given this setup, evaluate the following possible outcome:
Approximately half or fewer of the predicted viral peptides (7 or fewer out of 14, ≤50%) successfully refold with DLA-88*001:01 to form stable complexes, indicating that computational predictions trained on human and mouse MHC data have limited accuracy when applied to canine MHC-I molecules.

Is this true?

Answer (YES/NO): NO